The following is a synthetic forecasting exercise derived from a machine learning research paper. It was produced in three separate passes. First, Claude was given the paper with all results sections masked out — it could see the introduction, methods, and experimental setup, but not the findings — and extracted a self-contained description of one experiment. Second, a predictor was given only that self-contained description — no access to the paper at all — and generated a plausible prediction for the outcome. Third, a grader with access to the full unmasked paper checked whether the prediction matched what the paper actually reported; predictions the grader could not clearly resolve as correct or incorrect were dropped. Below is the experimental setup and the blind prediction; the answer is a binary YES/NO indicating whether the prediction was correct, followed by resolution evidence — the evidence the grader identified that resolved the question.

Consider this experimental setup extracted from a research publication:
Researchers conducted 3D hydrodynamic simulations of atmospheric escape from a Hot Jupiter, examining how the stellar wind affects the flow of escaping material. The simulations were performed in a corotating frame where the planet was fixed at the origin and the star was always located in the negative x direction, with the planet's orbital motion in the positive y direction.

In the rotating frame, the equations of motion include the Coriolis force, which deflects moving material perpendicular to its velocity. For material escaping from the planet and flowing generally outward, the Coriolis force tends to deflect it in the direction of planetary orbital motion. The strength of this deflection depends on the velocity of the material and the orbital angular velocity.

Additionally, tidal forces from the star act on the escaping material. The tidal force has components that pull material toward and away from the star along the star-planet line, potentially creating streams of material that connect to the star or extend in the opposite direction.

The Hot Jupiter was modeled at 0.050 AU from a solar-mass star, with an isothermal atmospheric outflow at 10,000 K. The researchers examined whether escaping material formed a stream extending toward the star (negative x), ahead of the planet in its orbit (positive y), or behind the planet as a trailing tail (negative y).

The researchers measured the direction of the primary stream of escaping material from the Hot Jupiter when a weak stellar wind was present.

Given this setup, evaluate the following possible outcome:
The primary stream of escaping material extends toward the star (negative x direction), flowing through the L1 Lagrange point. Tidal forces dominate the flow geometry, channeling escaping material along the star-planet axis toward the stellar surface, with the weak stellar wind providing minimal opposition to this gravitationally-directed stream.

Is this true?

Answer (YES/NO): YES